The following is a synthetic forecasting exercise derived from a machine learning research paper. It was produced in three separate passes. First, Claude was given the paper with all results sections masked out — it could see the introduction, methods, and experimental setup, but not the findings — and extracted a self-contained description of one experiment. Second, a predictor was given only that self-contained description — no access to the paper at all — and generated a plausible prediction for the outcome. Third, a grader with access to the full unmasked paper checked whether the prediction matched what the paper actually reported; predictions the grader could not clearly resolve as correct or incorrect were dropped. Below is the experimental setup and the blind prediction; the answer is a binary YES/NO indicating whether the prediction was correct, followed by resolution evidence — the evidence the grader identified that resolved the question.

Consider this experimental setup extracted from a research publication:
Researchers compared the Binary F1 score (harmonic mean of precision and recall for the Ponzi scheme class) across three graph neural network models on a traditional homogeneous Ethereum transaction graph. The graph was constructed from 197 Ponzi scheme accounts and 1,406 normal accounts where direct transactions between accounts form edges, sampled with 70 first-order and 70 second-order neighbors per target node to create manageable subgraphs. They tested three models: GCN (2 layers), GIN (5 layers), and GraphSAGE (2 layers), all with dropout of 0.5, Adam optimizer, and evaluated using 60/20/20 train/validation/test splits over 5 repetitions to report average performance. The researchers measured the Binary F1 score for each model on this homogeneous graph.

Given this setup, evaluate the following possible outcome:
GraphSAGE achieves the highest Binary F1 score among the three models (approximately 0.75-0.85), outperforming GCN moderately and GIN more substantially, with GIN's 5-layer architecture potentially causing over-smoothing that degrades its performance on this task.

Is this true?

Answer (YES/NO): NO